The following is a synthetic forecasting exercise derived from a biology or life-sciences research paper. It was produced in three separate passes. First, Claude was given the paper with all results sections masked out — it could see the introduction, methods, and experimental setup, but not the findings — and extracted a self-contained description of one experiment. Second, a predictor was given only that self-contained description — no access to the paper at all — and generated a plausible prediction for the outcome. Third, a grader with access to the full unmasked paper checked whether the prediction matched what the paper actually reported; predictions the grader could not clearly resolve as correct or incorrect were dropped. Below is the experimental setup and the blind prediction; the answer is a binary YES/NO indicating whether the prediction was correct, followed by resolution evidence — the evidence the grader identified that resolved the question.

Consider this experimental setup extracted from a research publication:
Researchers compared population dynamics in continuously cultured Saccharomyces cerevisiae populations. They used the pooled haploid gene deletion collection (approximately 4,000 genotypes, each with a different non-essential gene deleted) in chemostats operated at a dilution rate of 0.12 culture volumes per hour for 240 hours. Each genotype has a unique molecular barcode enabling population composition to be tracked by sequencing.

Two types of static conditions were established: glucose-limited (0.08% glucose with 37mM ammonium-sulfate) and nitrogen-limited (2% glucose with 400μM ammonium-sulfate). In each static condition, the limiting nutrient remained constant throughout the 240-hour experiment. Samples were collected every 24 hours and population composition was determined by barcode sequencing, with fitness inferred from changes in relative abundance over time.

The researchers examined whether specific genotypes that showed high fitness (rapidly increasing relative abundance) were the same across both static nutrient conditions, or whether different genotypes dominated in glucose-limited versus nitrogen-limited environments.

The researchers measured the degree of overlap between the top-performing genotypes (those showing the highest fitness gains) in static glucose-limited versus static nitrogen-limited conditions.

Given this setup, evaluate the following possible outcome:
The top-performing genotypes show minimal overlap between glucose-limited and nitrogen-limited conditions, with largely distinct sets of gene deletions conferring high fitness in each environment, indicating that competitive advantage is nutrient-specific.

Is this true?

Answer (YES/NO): YES